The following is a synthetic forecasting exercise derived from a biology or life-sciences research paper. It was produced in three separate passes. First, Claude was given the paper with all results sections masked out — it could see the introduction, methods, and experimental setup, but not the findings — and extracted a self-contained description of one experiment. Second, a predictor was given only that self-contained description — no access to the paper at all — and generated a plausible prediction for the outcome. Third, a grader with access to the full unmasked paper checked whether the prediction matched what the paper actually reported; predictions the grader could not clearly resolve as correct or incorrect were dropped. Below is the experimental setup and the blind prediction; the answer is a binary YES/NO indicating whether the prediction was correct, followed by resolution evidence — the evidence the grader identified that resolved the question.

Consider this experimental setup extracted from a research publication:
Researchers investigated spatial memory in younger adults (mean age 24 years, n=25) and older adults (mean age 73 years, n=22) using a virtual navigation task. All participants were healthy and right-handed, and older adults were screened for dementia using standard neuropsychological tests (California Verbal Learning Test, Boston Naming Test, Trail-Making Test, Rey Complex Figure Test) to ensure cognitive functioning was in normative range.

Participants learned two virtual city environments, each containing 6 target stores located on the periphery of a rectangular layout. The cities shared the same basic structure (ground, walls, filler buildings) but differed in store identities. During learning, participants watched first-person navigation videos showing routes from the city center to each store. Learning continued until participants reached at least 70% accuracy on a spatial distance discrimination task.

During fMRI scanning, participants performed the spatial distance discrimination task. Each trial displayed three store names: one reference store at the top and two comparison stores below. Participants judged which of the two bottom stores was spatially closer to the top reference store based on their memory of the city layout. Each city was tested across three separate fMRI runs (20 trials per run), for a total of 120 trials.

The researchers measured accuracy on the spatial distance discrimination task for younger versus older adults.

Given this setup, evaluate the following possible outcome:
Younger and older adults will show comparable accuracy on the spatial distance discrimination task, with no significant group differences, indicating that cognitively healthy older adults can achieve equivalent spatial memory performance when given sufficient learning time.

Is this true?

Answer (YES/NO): NO